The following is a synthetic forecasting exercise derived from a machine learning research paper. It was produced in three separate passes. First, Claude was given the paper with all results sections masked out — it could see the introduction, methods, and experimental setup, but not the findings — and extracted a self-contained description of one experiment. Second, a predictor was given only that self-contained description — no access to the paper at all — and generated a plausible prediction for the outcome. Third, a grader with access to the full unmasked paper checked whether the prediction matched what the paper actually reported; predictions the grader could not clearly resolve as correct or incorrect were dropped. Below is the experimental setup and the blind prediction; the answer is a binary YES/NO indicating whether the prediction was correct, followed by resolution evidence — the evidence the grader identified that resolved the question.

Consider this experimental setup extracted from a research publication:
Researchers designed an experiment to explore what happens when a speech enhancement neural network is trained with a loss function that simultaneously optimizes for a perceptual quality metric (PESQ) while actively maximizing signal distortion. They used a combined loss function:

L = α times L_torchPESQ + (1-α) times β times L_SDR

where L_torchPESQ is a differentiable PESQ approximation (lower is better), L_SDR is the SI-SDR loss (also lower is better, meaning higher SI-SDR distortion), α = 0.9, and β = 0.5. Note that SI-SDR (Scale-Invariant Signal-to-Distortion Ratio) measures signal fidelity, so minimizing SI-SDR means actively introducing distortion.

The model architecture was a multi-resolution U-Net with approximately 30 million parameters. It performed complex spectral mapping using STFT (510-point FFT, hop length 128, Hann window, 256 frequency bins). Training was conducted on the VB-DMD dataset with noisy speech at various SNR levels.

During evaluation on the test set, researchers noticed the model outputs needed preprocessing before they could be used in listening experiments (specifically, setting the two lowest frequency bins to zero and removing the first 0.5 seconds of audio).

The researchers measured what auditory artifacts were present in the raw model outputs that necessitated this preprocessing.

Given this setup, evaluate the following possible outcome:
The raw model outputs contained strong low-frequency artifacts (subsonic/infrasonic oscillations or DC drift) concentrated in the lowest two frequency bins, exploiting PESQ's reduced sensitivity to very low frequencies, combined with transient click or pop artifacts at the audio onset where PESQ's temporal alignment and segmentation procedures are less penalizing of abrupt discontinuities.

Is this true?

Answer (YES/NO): NO